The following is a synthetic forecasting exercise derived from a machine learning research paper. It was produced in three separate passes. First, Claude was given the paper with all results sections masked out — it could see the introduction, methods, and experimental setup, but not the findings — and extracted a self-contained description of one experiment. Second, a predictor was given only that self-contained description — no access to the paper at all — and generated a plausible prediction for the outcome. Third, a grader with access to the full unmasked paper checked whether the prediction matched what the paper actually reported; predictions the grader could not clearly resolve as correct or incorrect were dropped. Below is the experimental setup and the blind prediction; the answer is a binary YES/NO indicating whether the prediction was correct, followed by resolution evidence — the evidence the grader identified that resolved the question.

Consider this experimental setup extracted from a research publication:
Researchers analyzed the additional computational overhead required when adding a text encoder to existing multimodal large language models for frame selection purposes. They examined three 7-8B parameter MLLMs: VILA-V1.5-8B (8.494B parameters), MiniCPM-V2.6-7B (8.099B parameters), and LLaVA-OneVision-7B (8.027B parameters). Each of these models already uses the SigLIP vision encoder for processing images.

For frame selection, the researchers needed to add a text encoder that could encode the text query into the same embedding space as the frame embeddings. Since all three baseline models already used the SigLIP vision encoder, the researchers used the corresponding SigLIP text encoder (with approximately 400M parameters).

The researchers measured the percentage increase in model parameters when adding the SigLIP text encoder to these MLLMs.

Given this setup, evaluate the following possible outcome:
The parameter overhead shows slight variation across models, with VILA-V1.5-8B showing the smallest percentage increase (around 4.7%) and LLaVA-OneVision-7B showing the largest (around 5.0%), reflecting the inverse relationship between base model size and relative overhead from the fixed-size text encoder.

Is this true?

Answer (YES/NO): NO